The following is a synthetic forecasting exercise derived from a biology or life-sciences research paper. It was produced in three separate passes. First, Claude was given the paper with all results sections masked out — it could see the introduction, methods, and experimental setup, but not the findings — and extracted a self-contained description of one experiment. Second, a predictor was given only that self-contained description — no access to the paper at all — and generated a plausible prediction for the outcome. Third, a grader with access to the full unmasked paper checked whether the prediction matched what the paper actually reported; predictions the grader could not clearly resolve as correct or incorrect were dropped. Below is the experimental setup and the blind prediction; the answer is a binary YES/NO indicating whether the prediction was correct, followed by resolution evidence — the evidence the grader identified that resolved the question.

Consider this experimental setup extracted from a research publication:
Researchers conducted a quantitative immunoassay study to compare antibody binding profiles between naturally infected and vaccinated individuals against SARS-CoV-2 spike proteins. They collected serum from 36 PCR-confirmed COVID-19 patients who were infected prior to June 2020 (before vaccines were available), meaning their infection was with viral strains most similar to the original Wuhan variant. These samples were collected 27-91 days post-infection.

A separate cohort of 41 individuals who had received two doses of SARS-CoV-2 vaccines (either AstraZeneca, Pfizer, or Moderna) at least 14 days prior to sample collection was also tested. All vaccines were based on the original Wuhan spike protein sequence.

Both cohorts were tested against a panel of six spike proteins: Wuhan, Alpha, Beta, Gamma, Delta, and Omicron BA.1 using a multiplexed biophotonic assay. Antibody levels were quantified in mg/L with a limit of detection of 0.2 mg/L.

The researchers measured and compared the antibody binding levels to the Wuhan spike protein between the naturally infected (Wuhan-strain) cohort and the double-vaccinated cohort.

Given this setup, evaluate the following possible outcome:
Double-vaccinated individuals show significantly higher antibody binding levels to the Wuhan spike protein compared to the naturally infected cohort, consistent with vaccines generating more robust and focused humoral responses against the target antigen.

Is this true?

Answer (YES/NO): YES